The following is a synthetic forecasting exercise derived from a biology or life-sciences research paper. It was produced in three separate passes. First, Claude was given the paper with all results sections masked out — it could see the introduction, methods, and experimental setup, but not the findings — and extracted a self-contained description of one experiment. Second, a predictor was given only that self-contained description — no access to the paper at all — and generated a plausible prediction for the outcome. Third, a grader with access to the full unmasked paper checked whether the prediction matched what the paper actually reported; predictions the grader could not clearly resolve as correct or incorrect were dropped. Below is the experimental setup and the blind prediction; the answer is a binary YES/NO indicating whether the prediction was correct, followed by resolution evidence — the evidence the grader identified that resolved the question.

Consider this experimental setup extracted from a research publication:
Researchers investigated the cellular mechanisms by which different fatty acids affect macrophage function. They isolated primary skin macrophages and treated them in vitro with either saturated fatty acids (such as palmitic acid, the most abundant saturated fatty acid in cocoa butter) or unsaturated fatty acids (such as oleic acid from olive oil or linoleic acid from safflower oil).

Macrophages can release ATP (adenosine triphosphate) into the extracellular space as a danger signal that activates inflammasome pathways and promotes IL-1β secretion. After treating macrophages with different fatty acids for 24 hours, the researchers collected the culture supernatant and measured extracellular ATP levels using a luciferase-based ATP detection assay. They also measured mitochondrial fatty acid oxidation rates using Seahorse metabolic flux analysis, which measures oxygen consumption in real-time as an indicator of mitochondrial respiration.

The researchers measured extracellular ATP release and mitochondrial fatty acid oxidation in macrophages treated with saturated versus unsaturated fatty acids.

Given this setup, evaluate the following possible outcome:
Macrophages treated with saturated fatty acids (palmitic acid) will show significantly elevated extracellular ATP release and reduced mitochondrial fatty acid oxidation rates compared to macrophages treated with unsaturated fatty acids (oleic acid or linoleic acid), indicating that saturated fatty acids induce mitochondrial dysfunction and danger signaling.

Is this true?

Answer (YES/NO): NO